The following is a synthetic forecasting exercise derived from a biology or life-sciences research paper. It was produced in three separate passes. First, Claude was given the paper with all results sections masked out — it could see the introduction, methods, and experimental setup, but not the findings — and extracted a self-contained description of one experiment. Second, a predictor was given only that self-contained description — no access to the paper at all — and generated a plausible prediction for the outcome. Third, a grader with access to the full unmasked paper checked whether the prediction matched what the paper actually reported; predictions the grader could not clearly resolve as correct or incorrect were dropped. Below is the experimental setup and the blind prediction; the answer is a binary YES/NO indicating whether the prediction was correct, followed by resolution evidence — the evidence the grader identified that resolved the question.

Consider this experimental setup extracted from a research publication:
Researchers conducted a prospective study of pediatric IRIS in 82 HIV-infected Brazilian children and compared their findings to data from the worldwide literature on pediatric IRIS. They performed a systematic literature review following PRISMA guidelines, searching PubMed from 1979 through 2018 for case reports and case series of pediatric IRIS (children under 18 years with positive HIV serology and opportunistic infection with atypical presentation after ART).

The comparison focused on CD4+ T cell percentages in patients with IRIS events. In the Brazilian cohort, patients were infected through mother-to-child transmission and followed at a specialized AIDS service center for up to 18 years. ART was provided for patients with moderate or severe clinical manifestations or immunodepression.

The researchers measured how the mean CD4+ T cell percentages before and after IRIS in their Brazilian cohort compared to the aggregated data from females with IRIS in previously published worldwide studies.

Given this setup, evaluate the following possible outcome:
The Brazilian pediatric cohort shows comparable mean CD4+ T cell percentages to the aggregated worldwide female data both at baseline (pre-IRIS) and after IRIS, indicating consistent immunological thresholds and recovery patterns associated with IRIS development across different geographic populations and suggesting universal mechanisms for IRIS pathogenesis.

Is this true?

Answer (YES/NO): NO